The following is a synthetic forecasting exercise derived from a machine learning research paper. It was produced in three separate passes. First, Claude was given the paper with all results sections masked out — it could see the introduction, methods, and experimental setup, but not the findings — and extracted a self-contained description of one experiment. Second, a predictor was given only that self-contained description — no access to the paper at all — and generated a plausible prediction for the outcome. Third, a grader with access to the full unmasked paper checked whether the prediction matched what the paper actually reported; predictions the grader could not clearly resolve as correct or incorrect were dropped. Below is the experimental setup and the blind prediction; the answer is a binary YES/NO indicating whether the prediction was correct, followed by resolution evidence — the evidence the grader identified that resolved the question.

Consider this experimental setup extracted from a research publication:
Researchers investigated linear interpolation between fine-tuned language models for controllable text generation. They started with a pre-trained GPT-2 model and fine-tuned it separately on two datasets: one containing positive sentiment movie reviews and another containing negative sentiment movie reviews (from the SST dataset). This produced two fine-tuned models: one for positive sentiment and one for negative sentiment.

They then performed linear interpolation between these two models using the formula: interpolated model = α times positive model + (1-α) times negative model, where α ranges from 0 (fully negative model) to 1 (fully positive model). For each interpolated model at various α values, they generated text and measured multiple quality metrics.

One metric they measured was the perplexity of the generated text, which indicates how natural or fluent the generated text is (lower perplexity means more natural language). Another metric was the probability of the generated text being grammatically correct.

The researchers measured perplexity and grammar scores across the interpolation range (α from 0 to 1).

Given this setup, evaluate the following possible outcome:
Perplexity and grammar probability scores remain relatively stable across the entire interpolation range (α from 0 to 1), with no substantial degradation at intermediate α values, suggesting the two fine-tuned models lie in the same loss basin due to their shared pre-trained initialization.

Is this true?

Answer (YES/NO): YES